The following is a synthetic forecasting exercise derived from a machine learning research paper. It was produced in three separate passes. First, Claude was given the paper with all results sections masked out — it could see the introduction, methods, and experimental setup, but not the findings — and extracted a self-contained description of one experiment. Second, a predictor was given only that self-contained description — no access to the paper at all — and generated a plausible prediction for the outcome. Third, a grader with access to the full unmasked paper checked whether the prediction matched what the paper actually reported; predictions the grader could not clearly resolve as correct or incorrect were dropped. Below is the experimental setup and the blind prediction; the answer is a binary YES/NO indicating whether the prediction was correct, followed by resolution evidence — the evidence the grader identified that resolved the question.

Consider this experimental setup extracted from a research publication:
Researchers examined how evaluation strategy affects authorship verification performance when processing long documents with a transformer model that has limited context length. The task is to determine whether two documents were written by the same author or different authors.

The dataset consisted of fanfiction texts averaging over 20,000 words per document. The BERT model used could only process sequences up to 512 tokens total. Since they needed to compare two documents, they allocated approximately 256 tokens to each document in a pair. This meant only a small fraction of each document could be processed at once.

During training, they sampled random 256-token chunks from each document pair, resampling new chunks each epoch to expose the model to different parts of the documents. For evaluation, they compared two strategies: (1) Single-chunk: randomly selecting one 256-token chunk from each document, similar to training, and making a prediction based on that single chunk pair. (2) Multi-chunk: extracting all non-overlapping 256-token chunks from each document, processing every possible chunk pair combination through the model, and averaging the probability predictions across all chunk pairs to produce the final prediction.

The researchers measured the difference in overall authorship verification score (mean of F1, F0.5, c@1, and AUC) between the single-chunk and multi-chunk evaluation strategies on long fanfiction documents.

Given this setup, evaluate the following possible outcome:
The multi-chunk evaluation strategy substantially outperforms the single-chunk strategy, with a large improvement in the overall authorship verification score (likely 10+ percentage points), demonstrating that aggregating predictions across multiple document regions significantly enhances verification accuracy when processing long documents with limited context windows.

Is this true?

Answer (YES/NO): NO